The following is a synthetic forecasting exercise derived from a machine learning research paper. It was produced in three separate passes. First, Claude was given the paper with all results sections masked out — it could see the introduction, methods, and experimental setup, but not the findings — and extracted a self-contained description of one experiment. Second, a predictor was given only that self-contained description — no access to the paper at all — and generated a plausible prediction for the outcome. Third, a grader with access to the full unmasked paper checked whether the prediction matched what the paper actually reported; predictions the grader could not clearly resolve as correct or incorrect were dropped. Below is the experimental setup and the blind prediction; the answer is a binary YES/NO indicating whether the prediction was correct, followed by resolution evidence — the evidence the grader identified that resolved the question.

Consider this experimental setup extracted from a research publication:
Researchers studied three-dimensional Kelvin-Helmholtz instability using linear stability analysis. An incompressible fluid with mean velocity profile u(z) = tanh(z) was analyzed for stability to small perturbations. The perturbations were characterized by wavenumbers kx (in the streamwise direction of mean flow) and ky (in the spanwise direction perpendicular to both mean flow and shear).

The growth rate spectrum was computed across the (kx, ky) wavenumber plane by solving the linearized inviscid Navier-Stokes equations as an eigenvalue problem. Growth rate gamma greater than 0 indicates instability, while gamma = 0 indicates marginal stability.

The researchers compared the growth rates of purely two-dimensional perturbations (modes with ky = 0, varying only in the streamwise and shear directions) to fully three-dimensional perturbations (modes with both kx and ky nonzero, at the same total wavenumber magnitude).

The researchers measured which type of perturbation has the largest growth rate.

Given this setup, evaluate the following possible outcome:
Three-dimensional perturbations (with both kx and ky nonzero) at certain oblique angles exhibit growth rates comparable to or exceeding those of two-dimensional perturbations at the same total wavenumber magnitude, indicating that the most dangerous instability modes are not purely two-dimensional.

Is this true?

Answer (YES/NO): NO